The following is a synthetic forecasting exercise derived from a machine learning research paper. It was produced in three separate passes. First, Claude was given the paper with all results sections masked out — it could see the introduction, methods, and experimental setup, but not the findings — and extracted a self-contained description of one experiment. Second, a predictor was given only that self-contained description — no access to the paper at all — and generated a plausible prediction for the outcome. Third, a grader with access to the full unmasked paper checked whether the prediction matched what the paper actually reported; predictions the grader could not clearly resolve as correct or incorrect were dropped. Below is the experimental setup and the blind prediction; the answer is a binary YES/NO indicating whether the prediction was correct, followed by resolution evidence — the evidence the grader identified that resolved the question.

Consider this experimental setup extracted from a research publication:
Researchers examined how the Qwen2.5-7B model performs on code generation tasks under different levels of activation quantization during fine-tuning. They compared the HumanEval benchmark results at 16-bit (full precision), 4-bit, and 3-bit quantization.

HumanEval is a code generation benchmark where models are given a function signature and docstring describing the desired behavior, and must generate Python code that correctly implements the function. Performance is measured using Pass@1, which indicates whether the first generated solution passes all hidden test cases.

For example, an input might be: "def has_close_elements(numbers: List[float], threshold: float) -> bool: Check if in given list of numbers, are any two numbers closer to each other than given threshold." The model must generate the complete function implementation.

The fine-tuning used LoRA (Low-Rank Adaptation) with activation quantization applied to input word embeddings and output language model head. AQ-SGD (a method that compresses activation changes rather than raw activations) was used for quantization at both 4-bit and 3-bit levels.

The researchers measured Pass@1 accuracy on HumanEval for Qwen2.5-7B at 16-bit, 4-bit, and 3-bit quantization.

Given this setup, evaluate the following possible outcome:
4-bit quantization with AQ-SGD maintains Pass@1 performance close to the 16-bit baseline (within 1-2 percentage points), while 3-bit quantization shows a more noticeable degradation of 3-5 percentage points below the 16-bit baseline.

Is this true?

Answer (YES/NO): YES